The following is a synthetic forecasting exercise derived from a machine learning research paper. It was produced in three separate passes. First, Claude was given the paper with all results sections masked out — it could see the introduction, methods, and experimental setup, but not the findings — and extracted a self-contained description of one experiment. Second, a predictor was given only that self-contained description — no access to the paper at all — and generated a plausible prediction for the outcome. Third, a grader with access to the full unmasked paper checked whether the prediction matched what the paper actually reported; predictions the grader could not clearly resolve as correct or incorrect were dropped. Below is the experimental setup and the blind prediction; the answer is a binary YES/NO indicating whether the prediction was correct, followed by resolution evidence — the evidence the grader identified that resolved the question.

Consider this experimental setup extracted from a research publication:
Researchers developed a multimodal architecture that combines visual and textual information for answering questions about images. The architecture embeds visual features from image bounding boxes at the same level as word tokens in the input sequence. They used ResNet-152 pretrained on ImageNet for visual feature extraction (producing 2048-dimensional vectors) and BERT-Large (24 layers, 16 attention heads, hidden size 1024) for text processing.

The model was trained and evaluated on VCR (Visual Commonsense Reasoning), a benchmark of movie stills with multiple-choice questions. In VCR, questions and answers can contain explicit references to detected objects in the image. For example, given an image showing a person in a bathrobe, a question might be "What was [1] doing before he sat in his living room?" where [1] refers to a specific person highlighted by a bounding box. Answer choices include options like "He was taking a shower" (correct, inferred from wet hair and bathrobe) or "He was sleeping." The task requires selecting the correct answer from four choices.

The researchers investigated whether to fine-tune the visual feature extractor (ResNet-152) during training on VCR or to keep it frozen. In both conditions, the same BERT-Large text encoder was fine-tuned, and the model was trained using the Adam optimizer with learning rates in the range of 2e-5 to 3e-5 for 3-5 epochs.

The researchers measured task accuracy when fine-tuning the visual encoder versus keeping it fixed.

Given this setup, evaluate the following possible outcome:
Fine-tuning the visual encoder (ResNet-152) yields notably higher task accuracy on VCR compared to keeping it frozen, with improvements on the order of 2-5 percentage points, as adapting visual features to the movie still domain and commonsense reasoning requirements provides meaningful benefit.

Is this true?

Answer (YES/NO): NO